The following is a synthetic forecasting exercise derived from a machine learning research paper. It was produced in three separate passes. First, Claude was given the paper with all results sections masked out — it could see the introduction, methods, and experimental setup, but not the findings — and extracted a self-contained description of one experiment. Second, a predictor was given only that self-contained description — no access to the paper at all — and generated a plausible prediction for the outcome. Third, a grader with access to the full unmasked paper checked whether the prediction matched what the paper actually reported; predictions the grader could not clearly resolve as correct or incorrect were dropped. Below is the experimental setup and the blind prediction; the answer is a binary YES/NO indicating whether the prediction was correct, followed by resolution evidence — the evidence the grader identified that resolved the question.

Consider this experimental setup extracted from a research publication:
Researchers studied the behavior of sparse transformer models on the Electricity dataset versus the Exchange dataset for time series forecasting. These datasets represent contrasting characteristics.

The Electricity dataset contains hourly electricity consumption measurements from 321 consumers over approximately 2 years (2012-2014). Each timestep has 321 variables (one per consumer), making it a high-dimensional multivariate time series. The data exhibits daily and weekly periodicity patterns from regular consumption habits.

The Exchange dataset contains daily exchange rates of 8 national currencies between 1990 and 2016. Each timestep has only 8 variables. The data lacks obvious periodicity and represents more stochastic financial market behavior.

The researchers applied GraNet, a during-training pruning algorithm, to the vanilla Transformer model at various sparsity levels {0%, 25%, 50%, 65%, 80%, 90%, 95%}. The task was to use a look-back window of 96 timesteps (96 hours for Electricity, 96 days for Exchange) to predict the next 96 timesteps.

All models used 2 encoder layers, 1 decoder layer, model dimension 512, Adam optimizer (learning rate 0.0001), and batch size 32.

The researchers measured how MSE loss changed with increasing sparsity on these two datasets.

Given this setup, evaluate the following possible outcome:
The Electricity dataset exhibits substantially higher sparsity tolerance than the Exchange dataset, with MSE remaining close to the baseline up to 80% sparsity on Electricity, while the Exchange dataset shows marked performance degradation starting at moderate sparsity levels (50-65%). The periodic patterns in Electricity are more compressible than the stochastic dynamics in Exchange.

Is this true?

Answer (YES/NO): NO